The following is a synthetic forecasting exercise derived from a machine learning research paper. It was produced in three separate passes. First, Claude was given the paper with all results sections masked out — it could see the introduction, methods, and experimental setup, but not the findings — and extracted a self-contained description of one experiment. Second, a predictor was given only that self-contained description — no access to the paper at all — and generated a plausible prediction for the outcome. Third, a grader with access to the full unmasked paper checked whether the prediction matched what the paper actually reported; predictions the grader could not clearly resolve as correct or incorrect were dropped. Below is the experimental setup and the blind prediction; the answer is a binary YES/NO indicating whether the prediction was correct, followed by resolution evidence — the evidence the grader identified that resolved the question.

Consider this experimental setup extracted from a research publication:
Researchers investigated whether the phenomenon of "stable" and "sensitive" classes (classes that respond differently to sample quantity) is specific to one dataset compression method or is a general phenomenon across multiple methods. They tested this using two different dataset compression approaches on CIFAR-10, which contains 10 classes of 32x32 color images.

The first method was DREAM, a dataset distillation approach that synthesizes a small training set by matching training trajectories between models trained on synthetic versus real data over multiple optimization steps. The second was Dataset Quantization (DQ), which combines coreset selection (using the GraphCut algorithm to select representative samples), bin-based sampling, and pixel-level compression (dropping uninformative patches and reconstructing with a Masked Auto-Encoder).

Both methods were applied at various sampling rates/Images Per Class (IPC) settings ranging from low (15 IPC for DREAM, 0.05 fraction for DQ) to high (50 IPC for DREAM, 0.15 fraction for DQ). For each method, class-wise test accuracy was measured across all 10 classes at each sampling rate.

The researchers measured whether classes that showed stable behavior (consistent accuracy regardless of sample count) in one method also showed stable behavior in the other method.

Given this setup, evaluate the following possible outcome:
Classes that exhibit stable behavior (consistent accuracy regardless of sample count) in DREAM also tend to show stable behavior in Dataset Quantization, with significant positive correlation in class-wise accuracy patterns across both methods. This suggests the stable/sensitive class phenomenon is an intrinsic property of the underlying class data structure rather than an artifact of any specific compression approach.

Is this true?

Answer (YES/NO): NO